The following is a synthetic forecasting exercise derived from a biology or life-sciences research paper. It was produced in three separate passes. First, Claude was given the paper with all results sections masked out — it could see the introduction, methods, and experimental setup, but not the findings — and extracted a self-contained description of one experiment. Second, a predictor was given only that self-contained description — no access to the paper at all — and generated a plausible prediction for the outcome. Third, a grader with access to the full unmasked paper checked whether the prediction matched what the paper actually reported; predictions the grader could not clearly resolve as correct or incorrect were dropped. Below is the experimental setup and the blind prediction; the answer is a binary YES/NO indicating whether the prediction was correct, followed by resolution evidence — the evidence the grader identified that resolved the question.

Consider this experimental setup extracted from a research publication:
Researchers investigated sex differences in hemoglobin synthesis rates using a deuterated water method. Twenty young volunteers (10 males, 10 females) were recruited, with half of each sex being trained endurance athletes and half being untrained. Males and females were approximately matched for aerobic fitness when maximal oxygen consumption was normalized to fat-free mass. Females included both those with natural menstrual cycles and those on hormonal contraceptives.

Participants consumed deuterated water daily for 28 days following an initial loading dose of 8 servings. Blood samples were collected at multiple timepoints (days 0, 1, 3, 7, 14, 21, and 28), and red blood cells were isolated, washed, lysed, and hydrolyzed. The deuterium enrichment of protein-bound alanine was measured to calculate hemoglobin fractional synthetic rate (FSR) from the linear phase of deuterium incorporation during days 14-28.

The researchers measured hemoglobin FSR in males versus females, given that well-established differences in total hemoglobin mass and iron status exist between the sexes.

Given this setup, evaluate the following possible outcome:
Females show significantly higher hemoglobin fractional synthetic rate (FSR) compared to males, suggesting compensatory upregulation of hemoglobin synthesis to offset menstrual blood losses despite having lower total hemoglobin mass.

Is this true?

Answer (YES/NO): NO